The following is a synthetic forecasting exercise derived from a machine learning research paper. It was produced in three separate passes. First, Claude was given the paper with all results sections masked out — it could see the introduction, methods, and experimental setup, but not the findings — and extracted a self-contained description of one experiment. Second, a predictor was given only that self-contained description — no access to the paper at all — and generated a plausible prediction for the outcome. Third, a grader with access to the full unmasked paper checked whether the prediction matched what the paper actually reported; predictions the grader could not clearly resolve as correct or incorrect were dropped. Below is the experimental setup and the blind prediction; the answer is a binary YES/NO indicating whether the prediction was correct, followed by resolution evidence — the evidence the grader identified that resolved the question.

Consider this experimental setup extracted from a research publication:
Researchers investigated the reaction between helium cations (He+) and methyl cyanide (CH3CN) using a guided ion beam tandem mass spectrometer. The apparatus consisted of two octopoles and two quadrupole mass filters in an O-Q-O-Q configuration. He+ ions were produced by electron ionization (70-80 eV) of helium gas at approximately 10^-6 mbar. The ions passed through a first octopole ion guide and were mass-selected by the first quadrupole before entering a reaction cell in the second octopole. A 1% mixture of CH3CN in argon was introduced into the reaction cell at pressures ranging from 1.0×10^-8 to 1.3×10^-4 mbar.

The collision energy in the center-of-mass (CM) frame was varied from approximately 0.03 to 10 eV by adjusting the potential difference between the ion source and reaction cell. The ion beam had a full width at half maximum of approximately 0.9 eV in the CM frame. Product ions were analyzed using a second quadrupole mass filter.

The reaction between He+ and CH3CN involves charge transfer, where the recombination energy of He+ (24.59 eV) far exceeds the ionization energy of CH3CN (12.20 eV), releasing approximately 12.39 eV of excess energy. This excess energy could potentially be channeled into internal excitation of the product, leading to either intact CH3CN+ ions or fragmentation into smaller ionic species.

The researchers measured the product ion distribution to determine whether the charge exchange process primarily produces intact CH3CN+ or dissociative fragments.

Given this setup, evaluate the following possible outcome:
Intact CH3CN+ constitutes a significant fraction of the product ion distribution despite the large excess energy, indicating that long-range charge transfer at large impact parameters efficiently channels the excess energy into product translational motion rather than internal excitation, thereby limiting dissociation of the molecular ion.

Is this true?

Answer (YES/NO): NO